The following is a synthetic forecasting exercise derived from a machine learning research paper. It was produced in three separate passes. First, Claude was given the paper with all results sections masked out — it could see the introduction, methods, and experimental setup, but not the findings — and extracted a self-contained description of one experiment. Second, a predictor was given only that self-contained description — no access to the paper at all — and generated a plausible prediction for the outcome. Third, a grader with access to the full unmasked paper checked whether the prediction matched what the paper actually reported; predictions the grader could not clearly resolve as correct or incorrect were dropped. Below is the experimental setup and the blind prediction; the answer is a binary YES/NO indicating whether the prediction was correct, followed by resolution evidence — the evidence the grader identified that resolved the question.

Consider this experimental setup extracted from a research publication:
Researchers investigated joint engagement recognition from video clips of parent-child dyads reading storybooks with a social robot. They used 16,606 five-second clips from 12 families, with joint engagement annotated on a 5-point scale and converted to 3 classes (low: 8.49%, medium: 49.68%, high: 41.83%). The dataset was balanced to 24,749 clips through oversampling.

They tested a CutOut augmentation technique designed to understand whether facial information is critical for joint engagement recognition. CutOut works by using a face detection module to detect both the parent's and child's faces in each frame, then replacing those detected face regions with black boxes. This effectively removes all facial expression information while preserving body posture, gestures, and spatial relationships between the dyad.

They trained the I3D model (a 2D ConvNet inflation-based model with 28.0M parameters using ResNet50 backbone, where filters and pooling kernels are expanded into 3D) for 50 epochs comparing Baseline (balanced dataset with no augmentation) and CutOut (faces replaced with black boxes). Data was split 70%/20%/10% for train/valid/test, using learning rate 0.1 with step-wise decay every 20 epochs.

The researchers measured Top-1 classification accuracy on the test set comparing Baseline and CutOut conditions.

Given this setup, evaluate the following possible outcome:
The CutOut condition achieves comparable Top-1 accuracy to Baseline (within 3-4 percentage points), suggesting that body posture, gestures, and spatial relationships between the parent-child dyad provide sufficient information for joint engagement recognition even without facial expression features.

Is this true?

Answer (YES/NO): NO